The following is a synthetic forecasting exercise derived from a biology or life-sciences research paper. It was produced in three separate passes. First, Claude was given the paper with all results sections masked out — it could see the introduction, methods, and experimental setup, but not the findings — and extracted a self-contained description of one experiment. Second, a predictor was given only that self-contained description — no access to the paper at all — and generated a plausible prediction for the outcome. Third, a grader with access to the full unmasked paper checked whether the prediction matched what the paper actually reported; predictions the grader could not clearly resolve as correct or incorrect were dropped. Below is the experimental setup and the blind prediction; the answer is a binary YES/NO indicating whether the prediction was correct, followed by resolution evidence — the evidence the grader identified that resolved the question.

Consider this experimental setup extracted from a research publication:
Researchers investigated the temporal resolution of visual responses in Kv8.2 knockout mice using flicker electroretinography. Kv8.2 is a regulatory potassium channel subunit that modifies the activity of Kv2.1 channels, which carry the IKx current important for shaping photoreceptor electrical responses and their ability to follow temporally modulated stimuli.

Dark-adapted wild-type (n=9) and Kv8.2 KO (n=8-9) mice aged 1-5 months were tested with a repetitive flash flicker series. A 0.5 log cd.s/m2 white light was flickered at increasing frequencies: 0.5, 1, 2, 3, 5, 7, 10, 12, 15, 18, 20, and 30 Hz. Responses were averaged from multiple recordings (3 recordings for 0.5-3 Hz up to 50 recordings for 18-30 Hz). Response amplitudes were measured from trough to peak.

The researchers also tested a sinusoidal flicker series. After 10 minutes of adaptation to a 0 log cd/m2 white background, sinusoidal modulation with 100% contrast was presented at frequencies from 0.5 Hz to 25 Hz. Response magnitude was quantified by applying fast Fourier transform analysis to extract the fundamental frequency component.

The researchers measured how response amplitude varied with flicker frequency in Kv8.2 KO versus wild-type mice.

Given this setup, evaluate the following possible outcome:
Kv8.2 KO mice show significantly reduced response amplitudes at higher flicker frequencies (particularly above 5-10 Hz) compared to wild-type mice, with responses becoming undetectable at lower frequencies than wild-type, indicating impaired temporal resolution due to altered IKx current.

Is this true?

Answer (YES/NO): NO